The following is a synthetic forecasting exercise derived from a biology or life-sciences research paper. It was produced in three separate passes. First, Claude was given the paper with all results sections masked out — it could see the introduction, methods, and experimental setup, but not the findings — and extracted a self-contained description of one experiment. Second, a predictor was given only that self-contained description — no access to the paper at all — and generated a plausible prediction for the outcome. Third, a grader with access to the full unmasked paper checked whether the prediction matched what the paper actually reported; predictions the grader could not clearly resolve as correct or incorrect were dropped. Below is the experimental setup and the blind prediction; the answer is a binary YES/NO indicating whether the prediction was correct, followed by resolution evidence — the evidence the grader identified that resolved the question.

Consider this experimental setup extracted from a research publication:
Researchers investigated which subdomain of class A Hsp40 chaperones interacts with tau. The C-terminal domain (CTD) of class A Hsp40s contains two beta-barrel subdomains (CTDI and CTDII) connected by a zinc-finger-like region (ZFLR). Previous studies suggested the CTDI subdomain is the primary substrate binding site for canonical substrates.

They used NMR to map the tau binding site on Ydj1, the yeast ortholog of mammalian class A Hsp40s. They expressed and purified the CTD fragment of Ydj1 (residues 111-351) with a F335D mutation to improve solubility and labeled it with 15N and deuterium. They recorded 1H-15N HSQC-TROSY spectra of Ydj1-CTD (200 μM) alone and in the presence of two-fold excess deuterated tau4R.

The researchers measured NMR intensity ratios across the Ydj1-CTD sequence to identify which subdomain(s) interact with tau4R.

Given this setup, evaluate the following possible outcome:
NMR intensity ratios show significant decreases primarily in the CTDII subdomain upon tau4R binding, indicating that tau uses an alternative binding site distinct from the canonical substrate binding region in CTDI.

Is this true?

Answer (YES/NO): NO